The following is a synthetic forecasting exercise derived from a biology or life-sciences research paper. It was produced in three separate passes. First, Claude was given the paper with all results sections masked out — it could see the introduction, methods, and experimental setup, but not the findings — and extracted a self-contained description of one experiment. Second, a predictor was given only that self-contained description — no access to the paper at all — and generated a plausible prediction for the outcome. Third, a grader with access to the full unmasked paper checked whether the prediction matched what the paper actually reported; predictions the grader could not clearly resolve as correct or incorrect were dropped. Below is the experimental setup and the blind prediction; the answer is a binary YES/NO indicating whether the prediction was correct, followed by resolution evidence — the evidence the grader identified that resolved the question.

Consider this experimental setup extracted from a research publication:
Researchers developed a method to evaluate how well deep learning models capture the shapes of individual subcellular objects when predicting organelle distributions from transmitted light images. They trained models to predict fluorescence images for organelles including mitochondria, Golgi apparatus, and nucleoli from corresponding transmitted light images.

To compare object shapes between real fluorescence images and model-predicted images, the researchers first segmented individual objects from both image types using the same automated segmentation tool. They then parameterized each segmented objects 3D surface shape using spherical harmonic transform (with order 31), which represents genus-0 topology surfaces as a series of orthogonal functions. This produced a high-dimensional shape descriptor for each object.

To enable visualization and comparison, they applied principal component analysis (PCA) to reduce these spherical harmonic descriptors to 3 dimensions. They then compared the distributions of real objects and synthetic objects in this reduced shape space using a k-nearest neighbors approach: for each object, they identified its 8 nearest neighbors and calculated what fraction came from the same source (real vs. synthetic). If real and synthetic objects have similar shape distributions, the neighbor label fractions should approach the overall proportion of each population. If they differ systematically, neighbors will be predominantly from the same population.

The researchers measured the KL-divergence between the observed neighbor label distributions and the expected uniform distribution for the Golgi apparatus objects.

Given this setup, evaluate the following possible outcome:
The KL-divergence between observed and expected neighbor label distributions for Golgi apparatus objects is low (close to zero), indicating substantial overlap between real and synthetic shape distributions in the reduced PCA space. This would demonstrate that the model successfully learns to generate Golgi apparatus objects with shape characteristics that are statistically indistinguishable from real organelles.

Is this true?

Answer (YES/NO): NO